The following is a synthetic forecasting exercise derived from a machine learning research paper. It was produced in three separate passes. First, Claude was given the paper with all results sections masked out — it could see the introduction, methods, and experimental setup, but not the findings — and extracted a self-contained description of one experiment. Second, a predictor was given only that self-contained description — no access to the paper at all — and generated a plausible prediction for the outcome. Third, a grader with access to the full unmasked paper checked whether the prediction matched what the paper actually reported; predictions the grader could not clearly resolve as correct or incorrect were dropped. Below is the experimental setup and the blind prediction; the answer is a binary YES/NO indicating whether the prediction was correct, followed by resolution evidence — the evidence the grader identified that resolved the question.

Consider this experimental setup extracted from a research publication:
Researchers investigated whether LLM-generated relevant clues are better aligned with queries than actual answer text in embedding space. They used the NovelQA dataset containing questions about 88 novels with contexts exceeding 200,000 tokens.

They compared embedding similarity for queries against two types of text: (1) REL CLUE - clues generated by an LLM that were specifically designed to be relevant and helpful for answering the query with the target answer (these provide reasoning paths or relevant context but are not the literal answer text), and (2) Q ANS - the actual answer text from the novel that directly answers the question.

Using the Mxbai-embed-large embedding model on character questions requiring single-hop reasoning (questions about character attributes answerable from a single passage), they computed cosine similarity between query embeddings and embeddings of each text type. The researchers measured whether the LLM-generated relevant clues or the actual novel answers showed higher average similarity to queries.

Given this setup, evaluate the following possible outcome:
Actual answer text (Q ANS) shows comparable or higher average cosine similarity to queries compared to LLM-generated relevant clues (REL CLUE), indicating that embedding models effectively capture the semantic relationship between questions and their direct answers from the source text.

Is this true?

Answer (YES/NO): NO